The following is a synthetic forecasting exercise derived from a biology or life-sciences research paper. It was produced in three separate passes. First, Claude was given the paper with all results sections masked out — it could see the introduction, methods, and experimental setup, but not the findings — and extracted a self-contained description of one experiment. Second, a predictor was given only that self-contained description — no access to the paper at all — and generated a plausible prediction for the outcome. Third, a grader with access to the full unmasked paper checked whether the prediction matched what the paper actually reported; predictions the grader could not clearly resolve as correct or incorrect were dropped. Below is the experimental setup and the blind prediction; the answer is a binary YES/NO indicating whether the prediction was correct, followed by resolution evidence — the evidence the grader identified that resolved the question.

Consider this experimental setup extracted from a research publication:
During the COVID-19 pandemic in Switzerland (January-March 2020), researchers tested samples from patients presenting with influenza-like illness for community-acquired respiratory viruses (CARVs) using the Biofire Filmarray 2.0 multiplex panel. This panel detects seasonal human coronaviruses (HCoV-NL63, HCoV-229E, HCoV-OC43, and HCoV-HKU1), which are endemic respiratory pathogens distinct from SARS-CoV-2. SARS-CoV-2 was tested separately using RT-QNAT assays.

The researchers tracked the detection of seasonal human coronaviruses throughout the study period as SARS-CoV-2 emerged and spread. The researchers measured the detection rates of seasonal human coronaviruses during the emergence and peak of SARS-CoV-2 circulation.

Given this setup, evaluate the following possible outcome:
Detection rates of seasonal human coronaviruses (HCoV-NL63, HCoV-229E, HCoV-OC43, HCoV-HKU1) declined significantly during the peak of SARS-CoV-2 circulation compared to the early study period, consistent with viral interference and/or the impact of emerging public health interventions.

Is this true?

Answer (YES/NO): YES